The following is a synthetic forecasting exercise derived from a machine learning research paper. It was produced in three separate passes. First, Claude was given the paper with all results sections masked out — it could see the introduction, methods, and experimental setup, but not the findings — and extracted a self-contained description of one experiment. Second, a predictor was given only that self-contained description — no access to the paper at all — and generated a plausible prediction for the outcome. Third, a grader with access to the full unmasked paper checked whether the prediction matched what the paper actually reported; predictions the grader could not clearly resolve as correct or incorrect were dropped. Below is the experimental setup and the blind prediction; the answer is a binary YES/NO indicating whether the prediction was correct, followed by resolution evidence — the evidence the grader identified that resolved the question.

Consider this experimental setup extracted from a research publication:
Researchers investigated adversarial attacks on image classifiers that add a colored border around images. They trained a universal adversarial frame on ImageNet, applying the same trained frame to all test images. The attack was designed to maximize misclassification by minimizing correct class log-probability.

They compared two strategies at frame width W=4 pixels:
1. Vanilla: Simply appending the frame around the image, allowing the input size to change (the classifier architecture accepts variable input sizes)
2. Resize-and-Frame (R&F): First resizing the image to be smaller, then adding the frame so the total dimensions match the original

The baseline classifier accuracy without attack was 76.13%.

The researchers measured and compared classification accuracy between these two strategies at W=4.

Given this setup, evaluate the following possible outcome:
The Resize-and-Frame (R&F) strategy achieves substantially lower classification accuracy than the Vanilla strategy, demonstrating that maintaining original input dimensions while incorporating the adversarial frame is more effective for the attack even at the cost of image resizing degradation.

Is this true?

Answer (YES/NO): NO